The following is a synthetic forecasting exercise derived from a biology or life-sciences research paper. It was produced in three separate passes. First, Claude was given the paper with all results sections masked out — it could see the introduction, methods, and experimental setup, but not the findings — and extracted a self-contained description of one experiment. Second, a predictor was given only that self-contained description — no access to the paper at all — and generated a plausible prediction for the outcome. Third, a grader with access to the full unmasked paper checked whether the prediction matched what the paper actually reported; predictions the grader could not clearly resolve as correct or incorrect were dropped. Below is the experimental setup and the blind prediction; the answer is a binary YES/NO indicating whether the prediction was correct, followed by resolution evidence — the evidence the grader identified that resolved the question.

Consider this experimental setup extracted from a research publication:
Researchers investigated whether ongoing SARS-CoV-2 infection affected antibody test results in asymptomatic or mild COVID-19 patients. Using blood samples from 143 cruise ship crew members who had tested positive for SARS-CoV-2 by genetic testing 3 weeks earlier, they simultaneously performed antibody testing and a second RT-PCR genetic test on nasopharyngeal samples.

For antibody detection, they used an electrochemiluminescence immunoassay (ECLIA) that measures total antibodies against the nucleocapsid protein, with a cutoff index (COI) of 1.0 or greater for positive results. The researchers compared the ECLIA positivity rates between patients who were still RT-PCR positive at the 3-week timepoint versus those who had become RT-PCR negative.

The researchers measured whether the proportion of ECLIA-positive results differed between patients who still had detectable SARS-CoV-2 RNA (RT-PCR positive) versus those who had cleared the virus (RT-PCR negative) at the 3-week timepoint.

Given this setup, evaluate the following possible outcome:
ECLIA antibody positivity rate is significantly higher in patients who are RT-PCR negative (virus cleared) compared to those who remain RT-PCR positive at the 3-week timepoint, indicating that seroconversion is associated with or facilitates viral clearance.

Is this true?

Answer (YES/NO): NO